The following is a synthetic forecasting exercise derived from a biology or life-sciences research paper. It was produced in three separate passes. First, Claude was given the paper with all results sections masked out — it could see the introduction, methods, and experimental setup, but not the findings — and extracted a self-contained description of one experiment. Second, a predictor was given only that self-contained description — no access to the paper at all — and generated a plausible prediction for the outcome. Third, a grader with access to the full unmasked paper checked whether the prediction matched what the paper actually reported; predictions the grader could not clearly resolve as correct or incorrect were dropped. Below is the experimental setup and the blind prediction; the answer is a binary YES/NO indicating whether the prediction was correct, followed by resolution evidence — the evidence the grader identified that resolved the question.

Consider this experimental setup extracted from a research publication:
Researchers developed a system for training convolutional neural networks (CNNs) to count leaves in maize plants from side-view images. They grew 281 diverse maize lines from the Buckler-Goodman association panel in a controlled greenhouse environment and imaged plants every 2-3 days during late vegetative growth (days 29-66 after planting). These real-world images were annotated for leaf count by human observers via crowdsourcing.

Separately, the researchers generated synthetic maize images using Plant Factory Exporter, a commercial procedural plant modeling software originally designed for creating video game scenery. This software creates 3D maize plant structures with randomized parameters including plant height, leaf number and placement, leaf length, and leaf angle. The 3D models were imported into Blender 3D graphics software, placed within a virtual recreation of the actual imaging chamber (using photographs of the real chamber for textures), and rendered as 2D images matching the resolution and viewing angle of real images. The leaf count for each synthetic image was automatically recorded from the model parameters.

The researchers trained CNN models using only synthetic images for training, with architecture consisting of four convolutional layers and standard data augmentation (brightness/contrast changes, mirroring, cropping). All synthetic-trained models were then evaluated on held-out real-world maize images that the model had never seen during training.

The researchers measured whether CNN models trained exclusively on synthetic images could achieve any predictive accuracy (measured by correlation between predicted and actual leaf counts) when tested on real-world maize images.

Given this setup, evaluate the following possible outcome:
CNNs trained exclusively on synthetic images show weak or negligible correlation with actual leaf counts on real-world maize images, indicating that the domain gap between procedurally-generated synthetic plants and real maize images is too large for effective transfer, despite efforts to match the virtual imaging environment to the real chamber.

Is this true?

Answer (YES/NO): NO